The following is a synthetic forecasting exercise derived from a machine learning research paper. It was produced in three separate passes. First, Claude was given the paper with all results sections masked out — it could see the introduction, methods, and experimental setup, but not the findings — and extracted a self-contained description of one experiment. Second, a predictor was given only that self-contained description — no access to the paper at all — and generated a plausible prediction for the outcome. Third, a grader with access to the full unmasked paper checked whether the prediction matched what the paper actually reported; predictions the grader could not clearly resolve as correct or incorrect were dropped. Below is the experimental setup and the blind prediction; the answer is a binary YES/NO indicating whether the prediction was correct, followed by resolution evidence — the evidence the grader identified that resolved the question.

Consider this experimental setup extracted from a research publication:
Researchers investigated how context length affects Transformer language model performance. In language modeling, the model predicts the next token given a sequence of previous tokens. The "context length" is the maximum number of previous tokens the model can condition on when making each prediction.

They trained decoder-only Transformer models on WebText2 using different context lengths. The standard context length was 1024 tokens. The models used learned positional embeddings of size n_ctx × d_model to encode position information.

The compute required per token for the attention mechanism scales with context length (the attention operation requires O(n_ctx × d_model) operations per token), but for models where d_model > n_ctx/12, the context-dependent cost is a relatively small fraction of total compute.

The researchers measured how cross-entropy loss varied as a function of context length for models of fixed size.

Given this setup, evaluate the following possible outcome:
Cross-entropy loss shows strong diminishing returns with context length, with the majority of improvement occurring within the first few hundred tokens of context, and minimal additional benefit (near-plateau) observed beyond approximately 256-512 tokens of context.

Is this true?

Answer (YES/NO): NO